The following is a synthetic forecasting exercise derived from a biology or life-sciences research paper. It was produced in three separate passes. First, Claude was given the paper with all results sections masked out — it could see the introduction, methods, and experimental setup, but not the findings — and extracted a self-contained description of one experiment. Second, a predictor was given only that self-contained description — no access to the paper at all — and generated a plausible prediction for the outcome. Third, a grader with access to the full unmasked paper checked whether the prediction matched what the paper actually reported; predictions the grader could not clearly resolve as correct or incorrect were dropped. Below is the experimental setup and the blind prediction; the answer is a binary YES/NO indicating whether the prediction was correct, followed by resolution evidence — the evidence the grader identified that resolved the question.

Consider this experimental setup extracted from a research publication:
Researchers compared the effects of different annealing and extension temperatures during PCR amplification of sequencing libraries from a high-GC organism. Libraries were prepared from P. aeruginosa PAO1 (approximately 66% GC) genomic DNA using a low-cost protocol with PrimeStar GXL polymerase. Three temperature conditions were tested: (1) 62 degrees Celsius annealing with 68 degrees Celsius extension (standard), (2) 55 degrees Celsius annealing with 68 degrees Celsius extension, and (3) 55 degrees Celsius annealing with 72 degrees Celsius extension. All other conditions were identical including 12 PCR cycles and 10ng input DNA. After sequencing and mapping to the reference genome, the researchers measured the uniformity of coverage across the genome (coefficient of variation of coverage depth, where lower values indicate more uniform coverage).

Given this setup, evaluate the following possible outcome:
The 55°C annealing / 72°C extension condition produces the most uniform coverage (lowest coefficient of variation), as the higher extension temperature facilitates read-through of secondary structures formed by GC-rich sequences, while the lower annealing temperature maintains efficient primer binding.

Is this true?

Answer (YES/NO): NO